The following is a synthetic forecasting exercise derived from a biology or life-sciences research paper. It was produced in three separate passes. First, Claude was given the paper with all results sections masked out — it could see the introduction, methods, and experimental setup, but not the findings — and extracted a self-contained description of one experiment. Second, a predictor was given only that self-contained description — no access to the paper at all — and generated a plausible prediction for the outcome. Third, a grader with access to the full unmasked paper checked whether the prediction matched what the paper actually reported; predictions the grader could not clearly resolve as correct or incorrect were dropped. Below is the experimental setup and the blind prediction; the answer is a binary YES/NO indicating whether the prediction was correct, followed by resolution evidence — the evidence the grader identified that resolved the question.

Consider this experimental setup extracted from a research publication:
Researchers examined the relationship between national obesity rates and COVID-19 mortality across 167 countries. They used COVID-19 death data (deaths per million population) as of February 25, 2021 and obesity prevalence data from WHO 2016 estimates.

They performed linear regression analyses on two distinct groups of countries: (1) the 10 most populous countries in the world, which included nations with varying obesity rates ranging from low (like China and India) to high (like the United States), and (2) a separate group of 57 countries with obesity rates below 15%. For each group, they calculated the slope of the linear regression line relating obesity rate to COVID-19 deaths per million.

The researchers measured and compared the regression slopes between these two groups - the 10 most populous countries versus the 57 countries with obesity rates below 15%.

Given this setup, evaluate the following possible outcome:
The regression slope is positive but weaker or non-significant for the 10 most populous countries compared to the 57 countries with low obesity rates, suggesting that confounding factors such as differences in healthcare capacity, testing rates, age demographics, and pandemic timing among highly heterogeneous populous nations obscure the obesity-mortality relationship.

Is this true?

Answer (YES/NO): NO